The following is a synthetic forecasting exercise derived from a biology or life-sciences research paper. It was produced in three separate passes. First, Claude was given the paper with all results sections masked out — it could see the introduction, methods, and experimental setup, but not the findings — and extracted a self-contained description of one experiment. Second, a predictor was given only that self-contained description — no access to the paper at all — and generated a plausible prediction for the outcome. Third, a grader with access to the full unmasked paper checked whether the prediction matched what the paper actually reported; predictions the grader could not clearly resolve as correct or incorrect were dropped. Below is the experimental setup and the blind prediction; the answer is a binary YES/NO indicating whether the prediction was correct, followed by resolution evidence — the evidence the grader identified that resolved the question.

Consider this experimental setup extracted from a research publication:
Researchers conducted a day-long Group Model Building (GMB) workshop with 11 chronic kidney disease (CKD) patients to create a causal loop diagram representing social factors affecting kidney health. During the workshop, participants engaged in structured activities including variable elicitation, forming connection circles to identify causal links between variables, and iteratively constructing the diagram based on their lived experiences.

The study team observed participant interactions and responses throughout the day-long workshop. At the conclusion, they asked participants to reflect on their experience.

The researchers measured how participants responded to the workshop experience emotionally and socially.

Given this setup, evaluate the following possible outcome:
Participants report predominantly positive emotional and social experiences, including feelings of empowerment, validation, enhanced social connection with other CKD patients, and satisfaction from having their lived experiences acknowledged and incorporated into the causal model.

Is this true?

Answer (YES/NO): YES